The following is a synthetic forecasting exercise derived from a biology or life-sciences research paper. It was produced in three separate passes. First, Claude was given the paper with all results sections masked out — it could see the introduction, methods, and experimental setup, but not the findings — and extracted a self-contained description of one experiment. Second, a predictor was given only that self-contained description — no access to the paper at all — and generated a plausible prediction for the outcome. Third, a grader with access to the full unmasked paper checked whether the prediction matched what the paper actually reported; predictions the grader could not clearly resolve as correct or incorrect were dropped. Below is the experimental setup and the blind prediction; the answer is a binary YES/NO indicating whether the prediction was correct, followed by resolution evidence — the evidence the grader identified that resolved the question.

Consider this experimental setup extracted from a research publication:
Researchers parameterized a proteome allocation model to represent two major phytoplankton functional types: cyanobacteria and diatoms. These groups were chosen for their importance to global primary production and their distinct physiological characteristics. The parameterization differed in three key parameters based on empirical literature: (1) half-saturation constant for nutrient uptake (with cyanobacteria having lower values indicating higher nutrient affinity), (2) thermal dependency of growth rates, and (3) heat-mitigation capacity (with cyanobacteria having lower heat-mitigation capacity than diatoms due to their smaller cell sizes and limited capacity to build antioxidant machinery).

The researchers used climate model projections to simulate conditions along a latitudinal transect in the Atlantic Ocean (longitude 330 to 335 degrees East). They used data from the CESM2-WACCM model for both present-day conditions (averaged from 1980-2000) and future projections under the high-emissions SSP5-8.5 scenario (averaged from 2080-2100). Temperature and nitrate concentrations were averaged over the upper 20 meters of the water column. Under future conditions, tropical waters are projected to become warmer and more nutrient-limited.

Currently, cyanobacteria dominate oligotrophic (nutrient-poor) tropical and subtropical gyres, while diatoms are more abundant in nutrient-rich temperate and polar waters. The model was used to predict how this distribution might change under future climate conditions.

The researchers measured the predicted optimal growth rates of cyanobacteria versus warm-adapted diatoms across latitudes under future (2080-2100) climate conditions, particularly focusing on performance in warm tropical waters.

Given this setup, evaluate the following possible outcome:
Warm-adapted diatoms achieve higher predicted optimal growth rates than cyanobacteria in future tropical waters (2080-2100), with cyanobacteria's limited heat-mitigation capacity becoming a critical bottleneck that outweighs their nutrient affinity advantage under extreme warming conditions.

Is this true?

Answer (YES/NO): YES